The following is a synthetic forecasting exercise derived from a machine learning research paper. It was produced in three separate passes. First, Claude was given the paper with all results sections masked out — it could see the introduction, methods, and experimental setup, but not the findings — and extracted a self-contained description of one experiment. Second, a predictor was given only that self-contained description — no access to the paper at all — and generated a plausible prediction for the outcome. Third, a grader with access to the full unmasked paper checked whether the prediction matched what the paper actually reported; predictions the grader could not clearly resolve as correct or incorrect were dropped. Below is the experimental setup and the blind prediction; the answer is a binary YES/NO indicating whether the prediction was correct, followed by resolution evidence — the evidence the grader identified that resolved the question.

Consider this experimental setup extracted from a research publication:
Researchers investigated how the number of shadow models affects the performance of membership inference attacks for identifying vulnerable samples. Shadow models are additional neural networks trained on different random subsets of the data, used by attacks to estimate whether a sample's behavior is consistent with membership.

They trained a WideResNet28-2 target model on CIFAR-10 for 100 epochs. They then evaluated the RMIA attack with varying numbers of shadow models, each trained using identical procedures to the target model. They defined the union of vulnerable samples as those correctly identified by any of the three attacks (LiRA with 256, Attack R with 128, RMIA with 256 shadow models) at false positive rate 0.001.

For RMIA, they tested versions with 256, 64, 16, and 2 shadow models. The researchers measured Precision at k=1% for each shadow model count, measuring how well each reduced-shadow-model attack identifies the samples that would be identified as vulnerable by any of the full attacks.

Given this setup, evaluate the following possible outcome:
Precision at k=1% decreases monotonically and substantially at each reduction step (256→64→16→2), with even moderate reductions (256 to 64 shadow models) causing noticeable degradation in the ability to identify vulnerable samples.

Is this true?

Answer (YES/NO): NO